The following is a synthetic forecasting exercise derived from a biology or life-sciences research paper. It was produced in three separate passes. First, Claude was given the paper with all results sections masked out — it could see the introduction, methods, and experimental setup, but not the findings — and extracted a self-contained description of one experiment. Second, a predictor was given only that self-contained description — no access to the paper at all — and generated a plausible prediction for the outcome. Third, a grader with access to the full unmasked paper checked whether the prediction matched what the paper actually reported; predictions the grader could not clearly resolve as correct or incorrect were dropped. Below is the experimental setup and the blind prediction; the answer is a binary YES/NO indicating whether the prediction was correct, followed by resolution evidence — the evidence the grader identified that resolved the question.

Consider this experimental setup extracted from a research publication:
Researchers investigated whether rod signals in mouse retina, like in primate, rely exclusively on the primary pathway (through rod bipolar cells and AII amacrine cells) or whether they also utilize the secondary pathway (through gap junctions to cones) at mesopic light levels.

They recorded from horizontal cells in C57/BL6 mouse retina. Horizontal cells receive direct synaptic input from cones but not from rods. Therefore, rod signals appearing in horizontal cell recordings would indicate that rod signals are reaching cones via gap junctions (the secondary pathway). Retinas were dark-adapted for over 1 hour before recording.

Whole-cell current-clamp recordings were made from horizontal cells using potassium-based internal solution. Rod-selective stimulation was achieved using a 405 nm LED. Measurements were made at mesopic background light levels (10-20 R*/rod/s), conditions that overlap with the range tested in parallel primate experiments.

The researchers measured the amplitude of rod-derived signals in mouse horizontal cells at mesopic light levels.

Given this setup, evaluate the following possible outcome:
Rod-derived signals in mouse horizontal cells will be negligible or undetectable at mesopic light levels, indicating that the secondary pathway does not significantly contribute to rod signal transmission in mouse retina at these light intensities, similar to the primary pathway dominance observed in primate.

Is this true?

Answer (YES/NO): NO